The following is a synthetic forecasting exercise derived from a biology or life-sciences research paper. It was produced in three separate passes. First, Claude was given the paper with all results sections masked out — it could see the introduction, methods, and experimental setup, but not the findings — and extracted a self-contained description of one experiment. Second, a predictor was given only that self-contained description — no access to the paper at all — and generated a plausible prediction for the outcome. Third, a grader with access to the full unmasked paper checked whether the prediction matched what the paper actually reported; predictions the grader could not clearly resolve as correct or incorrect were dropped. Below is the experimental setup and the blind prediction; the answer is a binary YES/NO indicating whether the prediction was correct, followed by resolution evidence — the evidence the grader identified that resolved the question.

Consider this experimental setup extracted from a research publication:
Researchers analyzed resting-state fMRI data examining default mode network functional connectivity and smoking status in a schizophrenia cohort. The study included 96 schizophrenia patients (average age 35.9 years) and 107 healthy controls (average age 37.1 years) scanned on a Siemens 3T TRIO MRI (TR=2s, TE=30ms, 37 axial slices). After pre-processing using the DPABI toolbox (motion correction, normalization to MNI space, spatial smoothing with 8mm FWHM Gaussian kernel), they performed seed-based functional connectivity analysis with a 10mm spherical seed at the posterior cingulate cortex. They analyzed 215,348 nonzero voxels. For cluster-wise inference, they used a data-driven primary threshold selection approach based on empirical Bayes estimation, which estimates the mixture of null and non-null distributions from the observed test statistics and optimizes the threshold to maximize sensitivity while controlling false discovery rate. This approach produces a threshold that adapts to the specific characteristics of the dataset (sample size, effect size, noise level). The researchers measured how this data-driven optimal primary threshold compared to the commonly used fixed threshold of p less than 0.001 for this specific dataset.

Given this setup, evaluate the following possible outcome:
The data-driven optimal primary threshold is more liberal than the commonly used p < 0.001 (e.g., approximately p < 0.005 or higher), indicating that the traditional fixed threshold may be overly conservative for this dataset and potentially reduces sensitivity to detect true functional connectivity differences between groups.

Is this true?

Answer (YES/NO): NO